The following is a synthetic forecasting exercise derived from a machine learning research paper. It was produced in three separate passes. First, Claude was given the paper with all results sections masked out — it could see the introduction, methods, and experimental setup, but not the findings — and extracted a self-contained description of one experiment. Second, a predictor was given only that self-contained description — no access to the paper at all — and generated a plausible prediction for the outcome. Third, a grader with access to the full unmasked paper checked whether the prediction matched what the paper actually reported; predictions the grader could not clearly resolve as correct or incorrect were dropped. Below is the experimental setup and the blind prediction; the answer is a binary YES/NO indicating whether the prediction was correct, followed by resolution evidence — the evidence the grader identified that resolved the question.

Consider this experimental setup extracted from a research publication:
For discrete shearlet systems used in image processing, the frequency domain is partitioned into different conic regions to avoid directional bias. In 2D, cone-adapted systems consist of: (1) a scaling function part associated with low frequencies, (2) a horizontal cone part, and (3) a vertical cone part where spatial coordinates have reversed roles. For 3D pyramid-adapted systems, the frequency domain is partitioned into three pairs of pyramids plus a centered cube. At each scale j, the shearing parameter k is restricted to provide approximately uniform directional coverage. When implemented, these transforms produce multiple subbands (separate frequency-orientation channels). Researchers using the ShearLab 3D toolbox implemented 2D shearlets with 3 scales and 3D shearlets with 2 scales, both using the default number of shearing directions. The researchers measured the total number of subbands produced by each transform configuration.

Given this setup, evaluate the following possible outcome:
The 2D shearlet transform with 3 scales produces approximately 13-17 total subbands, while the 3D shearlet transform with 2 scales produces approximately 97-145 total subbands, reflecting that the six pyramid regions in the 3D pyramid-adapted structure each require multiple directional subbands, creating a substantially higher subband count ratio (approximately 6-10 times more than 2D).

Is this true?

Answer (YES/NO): NO